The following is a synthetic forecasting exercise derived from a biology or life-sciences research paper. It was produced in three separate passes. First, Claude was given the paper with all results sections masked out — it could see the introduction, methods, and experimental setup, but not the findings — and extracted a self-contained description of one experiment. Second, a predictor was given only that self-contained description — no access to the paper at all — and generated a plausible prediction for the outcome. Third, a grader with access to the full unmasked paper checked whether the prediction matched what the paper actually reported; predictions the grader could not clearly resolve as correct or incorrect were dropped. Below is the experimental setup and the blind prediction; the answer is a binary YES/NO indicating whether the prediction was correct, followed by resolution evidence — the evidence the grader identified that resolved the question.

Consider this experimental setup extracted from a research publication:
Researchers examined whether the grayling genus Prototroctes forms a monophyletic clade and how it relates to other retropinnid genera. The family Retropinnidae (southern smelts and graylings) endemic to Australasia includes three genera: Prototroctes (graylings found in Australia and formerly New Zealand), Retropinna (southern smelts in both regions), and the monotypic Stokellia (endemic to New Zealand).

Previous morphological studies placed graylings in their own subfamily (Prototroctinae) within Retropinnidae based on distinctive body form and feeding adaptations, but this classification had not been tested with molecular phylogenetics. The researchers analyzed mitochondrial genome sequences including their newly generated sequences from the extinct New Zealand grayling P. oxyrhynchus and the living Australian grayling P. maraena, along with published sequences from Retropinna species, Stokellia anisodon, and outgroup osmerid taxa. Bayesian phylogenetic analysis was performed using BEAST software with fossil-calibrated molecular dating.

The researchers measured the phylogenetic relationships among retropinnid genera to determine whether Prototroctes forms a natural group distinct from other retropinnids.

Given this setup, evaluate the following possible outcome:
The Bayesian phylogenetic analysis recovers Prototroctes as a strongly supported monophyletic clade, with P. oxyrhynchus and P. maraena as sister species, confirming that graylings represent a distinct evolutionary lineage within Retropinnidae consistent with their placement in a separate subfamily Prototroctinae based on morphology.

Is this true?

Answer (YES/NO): YES